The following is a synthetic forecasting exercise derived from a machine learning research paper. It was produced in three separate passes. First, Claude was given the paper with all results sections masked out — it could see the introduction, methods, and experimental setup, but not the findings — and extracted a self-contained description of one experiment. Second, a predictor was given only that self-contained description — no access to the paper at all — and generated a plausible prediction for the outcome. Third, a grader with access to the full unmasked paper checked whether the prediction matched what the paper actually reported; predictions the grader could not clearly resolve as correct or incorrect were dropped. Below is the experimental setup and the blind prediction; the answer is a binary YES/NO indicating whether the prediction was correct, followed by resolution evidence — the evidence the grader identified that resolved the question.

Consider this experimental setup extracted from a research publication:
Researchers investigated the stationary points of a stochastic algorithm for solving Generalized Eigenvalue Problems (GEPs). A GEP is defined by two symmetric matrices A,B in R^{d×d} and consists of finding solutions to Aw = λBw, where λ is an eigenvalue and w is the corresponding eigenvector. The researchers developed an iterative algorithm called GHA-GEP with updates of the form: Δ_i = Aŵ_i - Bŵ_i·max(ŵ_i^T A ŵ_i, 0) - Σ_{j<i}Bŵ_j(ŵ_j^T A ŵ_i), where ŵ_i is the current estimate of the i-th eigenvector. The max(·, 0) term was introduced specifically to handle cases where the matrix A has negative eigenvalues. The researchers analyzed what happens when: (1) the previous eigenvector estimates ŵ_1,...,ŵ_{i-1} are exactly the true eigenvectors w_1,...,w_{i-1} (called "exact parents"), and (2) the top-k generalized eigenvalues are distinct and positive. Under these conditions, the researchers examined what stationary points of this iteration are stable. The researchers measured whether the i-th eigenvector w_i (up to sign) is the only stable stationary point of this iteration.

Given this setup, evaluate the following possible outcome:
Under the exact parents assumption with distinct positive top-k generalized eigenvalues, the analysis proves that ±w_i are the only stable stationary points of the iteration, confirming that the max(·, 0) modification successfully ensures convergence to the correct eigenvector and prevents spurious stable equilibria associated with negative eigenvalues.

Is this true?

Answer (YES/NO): YES